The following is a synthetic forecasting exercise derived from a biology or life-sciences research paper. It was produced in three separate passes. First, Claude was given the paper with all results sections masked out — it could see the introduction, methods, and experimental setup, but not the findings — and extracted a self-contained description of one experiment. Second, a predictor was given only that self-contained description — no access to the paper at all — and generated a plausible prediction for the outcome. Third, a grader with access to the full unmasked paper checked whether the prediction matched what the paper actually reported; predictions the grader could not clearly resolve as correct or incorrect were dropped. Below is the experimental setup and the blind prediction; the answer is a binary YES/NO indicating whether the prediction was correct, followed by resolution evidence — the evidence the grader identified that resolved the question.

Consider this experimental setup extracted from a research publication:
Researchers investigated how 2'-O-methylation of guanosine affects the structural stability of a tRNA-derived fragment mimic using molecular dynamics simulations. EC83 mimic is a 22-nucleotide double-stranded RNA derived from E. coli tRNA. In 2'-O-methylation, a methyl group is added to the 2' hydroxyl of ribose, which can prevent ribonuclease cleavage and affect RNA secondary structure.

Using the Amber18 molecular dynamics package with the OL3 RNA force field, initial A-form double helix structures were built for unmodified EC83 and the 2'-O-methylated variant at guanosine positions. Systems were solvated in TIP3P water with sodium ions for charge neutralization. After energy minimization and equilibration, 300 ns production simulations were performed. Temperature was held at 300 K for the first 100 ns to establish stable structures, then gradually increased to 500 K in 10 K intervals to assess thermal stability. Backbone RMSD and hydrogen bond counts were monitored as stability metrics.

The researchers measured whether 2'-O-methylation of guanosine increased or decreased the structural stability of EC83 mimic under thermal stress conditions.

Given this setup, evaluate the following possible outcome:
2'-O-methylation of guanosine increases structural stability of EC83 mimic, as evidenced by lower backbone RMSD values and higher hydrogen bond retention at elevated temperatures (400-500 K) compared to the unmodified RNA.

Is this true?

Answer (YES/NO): YES